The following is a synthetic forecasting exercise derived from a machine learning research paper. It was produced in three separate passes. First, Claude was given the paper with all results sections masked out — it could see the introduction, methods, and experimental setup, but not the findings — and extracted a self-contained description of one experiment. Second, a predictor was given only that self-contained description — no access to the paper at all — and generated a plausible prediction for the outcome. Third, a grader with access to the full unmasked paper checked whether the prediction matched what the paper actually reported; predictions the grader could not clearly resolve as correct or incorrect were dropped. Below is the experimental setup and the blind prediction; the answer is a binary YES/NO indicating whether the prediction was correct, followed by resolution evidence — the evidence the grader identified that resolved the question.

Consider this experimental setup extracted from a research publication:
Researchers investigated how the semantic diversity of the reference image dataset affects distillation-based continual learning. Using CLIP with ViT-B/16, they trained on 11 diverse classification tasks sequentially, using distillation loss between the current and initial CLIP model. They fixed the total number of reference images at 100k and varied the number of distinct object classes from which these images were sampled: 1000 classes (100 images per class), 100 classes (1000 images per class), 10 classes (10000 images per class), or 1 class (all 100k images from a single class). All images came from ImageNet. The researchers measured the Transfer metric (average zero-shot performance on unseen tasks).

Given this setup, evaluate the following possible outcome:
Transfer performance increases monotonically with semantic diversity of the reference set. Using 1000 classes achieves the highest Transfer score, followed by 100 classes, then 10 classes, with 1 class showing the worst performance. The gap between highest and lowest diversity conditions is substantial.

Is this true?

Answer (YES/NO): YES